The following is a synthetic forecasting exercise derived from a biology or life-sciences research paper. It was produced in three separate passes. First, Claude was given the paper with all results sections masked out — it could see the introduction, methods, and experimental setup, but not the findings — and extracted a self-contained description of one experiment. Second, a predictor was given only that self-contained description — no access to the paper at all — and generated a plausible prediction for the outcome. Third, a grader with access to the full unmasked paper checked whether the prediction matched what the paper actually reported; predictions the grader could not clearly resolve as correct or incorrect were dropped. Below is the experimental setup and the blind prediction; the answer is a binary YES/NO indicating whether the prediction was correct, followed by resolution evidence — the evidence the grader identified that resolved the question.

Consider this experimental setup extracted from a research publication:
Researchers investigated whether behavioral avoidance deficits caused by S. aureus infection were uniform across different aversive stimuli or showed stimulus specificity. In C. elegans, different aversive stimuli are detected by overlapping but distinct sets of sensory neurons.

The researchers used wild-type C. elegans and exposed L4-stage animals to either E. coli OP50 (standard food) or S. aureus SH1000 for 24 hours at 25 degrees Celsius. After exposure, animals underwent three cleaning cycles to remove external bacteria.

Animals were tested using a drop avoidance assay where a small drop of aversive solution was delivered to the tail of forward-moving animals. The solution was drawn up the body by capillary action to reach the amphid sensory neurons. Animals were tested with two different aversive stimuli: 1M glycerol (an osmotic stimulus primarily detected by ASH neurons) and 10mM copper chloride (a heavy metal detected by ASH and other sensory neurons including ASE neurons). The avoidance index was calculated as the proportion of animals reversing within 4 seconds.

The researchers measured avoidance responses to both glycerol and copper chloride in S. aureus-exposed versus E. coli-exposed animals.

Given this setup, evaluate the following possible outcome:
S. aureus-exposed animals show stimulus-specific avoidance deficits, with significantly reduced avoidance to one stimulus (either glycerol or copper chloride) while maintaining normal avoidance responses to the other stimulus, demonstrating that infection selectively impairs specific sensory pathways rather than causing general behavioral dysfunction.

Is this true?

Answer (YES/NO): NO